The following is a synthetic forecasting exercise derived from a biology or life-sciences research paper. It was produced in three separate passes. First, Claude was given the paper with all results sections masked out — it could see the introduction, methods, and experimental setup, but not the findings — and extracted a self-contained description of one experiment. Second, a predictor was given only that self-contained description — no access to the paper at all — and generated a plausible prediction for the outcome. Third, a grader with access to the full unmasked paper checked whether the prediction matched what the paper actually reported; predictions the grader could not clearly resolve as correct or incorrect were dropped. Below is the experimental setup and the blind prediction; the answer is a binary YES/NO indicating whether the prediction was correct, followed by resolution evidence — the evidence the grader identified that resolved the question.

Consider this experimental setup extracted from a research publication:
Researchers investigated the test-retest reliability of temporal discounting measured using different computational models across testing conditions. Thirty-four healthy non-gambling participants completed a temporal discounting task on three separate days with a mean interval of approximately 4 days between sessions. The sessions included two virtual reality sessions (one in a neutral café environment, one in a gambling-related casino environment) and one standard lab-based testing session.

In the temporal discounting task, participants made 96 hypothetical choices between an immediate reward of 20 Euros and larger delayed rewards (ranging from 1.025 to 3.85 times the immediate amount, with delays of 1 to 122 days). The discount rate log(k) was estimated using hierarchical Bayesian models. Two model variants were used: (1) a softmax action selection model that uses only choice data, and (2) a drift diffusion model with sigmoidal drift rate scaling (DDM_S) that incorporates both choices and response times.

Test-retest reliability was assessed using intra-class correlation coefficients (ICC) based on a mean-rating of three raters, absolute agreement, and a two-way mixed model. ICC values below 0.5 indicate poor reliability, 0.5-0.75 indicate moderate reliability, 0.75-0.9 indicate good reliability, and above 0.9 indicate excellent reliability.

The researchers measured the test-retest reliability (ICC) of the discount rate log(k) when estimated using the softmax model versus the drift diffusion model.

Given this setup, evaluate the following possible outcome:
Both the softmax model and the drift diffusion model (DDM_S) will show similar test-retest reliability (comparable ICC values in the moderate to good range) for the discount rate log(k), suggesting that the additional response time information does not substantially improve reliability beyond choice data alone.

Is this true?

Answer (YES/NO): NO